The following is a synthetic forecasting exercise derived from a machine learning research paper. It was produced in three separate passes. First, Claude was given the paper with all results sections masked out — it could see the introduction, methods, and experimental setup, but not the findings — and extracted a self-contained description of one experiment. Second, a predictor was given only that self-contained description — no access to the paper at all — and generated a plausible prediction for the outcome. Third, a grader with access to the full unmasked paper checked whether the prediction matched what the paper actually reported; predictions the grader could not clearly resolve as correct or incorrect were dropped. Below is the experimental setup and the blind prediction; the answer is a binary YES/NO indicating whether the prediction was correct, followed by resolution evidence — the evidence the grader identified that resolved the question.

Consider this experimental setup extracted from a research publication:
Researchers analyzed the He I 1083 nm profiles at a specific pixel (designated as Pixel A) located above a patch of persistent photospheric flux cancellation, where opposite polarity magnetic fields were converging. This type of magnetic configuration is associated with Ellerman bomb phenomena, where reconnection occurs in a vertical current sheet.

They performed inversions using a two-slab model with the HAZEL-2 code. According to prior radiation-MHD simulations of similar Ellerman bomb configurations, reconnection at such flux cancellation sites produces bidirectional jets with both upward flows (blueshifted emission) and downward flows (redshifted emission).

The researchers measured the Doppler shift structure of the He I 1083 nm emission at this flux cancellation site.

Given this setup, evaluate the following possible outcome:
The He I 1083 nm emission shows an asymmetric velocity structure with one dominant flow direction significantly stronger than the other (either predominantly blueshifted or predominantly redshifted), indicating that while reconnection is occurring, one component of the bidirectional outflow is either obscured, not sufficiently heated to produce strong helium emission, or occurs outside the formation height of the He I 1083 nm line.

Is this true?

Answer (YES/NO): YES